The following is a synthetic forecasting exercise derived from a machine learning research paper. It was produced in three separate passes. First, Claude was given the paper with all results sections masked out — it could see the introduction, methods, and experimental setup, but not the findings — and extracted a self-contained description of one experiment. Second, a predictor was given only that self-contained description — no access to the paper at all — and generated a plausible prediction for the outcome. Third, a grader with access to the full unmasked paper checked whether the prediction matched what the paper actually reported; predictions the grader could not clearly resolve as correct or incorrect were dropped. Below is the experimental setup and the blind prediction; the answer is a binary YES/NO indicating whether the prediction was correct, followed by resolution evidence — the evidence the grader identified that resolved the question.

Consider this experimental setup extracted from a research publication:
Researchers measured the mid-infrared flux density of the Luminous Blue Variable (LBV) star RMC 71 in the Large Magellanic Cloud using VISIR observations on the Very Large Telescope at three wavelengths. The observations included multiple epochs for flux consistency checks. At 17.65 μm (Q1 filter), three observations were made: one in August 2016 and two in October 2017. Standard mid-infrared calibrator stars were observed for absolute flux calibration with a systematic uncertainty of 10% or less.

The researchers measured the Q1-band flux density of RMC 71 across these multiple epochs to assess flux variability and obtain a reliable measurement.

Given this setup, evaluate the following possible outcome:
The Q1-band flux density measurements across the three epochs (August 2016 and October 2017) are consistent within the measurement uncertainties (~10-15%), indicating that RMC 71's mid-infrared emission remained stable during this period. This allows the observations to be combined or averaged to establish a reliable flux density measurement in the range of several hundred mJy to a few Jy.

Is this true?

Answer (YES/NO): YES